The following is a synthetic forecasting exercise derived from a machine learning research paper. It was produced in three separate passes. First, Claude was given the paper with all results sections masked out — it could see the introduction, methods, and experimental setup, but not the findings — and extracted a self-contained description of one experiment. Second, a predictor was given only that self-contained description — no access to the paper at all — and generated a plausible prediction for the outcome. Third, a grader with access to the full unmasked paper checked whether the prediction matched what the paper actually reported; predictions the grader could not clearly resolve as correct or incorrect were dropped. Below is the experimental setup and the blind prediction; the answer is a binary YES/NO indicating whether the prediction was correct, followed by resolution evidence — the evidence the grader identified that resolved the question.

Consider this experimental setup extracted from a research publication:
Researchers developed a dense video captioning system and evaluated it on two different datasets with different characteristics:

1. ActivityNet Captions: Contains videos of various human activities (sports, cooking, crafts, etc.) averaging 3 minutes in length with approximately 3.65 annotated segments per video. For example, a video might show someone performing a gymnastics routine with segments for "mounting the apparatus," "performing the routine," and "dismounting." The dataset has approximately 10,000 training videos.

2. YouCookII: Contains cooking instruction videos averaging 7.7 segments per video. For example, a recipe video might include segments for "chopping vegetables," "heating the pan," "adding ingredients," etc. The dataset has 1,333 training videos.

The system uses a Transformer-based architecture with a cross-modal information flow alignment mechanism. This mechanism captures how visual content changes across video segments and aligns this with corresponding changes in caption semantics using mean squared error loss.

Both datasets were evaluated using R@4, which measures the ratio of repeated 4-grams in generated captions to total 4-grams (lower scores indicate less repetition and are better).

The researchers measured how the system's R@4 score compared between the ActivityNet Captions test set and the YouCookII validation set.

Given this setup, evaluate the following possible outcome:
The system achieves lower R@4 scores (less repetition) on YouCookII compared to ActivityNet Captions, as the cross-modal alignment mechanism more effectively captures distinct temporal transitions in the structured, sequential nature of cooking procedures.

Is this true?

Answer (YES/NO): NO